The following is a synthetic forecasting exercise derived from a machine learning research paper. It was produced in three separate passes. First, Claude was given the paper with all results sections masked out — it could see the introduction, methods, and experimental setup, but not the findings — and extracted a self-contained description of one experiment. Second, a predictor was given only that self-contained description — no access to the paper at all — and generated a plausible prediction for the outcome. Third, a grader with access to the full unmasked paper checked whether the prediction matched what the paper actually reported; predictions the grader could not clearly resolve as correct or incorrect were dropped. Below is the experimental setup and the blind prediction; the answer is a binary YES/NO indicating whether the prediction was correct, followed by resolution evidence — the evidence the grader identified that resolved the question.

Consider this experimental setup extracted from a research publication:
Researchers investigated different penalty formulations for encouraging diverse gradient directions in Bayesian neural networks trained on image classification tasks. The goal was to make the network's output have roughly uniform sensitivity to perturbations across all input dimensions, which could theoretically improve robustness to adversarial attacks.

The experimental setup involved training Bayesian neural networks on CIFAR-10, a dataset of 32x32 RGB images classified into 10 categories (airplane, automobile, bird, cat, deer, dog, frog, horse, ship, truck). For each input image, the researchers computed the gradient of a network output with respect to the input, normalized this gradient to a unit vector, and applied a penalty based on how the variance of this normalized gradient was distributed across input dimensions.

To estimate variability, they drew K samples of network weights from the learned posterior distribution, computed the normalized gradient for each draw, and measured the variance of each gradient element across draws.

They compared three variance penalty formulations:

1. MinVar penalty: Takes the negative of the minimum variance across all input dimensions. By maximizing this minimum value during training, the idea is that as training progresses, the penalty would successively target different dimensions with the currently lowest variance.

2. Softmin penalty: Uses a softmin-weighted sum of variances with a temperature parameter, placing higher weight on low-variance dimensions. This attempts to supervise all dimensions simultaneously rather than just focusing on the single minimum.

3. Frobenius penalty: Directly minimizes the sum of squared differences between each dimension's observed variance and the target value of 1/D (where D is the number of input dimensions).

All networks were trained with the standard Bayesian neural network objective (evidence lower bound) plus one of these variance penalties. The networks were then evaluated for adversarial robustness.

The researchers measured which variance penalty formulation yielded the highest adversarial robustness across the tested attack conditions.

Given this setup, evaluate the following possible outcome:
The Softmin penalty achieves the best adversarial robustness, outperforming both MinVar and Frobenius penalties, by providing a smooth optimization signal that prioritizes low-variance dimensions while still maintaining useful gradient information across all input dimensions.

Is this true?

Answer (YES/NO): NO